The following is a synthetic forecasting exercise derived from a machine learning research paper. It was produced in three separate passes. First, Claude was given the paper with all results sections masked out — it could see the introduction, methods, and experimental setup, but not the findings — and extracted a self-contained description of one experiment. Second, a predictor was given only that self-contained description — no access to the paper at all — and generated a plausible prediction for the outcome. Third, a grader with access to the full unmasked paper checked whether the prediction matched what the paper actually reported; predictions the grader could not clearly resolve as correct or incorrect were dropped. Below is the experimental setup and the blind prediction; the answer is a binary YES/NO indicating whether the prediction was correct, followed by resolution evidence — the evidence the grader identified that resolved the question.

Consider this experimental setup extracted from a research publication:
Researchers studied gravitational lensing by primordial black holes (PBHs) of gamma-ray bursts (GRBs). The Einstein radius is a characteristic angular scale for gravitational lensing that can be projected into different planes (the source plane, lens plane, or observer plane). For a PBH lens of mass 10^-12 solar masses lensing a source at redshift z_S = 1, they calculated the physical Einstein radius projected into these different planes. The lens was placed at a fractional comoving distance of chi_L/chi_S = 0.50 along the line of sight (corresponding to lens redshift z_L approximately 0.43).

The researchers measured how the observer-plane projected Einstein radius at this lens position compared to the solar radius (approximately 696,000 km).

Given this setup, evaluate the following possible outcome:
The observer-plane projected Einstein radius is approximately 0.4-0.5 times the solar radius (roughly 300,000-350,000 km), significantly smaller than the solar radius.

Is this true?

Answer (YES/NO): NO